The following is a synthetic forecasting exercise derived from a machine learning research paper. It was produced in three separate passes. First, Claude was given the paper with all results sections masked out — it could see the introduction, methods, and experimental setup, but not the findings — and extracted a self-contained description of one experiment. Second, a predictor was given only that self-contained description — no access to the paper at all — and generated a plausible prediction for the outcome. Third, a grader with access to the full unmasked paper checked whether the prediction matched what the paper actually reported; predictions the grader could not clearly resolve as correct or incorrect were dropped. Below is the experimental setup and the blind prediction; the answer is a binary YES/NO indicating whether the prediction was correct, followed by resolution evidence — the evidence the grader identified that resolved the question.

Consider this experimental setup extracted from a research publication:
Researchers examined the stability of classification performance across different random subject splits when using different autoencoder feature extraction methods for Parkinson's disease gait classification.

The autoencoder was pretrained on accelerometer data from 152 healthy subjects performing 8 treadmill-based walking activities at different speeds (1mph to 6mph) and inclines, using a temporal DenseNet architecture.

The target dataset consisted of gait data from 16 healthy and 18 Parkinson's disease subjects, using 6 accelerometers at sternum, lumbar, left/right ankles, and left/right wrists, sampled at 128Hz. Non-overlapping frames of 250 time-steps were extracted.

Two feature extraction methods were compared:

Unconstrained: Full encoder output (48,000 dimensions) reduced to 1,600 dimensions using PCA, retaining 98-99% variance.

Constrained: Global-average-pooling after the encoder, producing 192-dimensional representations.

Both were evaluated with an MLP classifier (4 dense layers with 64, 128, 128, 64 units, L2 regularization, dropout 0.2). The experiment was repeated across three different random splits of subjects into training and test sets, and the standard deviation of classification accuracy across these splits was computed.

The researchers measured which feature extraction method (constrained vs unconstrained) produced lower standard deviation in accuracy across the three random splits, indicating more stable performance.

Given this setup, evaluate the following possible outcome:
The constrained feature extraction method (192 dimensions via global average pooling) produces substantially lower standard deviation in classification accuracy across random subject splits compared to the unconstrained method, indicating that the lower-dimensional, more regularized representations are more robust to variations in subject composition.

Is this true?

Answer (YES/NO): NO